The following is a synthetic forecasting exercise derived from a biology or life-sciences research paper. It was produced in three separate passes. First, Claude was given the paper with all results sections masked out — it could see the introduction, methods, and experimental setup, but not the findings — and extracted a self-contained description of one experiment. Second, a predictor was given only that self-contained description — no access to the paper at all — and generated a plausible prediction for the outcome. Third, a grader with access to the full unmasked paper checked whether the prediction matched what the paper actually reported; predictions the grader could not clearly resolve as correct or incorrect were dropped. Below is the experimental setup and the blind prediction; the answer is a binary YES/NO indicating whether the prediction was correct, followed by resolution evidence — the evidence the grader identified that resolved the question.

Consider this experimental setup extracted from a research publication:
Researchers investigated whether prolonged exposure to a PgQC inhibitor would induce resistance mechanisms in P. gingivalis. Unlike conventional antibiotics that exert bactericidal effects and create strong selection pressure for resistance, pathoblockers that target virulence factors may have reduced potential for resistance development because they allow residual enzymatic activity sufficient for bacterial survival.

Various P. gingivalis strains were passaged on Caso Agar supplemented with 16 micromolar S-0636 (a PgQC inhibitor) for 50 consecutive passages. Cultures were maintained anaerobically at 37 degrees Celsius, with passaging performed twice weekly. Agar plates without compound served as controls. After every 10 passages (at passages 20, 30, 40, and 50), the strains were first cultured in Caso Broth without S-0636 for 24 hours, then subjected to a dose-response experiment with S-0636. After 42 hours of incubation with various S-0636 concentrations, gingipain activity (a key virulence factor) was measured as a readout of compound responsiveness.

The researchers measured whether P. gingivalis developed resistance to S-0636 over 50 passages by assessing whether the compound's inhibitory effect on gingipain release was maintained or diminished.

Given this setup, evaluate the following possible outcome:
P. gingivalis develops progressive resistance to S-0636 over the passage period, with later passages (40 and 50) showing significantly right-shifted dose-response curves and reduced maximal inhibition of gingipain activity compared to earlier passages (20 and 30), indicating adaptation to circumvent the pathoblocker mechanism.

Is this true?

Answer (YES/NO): NO